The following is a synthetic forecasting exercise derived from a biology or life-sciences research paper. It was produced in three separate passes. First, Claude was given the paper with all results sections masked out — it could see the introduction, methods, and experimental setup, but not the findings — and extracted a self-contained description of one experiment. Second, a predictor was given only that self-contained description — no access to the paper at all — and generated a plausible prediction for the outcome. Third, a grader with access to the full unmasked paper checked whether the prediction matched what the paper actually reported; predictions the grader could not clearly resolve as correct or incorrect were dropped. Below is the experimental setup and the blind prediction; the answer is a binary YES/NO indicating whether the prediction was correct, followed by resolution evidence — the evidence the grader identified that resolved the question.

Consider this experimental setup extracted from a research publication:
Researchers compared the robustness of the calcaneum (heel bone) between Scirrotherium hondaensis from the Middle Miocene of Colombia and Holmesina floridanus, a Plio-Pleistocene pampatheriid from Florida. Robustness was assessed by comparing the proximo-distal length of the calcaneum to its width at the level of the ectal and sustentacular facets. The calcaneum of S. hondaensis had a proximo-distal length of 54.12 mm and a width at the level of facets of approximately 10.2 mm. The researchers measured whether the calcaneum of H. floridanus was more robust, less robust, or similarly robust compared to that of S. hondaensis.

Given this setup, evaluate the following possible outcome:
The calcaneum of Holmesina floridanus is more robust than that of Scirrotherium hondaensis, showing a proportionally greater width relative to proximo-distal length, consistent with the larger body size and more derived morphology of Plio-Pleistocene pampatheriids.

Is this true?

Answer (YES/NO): YES